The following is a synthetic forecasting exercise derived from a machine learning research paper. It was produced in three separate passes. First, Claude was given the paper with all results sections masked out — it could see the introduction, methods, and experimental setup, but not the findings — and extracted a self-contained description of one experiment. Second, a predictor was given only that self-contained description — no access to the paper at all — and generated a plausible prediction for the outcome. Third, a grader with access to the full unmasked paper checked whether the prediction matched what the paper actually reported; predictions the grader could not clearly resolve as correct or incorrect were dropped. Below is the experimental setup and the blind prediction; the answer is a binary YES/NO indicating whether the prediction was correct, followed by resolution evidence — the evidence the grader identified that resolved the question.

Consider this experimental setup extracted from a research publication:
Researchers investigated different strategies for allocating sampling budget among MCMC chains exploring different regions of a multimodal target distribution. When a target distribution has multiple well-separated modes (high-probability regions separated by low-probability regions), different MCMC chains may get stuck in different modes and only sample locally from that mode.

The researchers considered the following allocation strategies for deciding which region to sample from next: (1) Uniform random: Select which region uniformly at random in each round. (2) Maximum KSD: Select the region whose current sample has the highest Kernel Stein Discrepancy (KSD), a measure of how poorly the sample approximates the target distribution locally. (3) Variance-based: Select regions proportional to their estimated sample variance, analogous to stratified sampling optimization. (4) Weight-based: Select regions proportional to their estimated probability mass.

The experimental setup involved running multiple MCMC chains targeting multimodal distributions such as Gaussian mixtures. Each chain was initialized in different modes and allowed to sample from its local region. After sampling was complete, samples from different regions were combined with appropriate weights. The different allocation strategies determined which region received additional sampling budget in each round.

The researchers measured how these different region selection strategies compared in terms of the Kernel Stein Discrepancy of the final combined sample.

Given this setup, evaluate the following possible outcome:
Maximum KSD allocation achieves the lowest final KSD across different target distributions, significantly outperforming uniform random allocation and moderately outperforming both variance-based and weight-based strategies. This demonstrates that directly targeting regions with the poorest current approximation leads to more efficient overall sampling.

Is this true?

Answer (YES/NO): NO